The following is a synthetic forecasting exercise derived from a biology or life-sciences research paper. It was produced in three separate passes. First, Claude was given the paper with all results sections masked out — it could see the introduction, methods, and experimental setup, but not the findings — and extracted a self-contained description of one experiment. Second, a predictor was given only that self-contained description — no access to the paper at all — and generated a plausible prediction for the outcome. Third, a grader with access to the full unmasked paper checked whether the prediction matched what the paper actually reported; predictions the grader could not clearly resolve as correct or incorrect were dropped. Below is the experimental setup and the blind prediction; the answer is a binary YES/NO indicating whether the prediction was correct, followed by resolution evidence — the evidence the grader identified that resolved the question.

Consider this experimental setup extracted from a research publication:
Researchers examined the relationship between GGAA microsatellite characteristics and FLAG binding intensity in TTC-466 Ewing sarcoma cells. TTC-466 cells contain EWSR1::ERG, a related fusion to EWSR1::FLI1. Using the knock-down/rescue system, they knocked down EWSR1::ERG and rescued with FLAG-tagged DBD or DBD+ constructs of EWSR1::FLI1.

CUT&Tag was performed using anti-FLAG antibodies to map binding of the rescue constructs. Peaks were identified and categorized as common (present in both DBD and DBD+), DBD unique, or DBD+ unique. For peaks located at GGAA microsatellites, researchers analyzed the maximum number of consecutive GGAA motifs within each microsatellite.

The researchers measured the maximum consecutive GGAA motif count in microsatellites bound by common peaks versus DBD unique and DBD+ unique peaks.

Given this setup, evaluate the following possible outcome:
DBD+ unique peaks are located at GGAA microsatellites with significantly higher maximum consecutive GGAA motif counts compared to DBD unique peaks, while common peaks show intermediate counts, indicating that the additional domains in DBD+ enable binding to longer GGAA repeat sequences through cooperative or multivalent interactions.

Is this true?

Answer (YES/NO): NO